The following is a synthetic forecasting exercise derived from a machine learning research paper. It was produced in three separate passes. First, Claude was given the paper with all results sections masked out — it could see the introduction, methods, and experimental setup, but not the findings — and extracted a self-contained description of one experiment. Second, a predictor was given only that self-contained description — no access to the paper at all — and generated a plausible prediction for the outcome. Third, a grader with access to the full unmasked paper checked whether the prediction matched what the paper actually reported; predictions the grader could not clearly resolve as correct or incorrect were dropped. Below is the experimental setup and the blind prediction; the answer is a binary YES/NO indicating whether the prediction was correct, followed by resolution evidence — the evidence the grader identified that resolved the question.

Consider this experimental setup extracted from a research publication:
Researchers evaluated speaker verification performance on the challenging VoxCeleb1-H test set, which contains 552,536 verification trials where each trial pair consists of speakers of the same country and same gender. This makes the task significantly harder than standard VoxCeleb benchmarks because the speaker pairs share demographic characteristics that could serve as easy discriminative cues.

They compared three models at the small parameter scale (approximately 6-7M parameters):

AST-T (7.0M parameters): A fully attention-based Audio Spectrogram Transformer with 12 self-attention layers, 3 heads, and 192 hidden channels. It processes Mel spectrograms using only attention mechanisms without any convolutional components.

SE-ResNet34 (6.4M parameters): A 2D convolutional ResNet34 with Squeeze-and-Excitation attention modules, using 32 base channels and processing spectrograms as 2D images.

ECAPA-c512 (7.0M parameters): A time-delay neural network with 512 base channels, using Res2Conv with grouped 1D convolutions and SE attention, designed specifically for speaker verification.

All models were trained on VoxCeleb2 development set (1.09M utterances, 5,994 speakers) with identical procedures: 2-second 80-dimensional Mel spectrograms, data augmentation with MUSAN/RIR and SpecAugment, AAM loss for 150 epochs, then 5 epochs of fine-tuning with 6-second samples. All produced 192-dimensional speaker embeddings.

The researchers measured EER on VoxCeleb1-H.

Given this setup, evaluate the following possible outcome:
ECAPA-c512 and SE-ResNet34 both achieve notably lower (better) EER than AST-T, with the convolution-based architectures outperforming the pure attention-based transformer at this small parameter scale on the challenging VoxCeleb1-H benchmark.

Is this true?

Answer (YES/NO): YES